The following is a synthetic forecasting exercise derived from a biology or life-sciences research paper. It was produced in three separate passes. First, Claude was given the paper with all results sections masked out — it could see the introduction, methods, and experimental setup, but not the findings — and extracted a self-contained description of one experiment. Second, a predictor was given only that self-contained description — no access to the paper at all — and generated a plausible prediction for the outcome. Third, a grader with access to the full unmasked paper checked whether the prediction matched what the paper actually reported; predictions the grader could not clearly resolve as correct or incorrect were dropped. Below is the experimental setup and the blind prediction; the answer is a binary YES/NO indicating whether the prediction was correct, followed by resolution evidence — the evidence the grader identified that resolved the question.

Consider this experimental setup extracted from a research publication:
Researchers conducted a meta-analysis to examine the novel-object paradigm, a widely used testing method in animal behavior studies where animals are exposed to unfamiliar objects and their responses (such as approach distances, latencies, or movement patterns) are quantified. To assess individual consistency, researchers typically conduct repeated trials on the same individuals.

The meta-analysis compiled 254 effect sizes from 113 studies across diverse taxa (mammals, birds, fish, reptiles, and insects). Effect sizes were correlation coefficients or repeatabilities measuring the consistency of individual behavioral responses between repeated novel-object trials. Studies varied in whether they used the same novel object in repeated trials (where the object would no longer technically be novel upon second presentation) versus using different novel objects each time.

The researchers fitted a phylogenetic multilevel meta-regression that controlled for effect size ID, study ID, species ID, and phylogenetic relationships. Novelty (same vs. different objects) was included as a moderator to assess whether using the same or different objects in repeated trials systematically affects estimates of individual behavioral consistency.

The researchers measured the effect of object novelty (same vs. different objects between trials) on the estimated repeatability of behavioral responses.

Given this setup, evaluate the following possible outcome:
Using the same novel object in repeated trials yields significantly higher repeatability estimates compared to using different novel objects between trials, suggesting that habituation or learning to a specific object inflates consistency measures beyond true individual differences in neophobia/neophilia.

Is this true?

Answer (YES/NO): NO